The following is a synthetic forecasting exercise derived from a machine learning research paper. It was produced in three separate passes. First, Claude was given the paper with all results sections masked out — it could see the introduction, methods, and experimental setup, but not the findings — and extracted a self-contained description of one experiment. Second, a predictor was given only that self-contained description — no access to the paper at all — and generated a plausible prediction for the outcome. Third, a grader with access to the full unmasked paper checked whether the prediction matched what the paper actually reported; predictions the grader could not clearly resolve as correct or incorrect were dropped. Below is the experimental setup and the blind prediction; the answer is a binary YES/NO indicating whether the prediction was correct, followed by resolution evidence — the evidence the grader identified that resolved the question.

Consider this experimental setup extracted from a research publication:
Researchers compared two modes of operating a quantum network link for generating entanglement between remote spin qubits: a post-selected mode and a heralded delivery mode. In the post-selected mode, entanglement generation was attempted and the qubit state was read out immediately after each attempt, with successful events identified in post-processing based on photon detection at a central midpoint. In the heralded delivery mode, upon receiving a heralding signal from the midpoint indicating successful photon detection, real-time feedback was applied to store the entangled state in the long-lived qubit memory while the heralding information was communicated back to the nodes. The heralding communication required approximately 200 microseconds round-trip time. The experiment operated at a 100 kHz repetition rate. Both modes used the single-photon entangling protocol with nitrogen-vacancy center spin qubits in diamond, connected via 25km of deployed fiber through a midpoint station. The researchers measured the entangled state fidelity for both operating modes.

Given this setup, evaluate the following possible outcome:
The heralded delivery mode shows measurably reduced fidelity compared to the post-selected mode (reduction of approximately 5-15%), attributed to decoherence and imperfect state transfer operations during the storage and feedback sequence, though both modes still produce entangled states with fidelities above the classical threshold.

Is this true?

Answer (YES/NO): YES